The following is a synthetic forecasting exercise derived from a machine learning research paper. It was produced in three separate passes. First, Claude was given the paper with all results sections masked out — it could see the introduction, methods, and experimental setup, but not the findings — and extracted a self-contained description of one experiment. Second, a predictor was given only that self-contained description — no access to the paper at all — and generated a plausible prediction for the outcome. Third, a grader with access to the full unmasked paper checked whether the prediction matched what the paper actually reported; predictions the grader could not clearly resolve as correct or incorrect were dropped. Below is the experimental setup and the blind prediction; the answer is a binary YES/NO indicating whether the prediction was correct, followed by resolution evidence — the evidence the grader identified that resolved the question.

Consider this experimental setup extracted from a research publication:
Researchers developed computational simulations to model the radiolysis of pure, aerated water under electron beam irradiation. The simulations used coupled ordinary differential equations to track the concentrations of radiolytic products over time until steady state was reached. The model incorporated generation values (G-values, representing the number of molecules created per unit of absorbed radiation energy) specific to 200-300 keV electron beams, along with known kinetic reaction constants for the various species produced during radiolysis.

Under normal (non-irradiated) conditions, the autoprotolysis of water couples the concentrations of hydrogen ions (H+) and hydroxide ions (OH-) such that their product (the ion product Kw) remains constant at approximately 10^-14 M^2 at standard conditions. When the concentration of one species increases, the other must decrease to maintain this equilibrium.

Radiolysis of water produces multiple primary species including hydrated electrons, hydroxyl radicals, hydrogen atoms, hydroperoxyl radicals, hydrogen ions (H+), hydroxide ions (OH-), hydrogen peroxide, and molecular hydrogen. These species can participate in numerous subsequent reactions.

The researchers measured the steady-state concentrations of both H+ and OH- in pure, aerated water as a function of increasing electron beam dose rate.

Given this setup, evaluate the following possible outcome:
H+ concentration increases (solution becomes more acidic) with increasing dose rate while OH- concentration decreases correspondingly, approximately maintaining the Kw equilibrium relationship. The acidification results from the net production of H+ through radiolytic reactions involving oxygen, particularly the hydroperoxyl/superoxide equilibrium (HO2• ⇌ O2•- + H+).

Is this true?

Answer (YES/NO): NO